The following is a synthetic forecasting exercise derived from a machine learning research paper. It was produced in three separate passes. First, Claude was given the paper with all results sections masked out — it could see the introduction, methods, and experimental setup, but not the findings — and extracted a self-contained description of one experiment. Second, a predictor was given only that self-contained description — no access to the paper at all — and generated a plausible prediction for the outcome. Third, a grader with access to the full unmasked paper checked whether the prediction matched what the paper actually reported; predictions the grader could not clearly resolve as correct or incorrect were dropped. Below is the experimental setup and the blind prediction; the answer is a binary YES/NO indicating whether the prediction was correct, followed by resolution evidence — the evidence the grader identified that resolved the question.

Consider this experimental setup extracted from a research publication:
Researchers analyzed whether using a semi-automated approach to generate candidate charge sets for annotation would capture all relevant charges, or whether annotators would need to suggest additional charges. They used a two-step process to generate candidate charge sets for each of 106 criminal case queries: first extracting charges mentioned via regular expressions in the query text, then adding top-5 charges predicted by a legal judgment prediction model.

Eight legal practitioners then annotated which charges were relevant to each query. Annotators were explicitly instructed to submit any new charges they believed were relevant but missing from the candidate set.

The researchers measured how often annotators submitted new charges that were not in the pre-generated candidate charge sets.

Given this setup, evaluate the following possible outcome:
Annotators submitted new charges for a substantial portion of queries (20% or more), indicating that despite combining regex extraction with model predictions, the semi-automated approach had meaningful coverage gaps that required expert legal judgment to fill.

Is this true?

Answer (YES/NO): NO